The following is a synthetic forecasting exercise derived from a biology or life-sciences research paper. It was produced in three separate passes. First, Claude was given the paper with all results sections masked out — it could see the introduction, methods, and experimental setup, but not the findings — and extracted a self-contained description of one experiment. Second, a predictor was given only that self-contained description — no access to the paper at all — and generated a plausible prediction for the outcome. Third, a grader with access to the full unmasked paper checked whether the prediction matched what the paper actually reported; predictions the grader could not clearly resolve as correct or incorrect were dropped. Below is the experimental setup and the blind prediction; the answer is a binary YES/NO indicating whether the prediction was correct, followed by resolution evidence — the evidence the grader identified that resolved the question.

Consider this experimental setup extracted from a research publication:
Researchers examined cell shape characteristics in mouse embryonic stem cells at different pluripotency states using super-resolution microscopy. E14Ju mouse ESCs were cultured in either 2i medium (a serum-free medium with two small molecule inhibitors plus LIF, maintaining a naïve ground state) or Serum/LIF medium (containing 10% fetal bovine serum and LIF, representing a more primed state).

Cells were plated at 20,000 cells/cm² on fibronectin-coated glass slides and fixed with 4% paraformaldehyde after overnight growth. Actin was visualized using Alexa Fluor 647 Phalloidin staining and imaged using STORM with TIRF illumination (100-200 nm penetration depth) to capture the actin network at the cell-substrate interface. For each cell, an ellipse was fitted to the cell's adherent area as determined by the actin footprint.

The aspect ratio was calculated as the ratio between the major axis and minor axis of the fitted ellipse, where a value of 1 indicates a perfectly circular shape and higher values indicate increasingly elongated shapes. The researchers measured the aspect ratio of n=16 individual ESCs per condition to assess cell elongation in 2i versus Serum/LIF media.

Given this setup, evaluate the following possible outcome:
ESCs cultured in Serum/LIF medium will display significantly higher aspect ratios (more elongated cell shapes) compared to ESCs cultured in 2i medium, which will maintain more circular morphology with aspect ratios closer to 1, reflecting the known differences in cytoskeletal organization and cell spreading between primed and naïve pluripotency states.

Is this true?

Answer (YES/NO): YES